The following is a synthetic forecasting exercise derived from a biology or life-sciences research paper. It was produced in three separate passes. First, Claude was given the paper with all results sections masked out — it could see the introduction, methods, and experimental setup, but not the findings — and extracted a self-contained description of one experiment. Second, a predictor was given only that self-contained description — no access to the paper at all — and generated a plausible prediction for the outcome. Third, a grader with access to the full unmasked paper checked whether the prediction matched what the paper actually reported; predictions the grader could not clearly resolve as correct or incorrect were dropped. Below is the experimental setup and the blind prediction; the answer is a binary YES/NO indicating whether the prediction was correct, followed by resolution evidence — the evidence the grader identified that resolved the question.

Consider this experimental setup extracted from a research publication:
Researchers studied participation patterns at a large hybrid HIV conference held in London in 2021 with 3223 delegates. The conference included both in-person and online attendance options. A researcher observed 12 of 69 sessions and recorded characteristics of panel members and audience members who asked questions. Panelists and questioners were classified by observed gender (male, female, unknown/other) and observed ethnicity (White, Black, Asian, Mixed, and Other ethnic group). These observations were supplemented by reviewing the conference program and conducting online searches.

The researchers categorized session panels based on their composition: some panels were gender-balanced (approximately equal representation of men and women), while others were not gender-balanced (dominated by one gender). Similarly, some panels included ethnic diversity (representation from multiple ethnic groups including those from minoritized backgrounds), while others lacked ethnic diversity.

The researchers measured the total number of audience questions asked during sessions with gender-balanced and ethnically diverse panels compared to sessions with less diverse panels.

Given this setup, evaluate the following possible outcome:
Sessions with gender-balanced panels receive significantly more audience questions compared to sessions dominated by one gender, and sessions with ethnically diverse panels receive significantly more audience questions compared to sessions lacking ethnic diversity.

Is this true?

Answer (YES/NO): YES